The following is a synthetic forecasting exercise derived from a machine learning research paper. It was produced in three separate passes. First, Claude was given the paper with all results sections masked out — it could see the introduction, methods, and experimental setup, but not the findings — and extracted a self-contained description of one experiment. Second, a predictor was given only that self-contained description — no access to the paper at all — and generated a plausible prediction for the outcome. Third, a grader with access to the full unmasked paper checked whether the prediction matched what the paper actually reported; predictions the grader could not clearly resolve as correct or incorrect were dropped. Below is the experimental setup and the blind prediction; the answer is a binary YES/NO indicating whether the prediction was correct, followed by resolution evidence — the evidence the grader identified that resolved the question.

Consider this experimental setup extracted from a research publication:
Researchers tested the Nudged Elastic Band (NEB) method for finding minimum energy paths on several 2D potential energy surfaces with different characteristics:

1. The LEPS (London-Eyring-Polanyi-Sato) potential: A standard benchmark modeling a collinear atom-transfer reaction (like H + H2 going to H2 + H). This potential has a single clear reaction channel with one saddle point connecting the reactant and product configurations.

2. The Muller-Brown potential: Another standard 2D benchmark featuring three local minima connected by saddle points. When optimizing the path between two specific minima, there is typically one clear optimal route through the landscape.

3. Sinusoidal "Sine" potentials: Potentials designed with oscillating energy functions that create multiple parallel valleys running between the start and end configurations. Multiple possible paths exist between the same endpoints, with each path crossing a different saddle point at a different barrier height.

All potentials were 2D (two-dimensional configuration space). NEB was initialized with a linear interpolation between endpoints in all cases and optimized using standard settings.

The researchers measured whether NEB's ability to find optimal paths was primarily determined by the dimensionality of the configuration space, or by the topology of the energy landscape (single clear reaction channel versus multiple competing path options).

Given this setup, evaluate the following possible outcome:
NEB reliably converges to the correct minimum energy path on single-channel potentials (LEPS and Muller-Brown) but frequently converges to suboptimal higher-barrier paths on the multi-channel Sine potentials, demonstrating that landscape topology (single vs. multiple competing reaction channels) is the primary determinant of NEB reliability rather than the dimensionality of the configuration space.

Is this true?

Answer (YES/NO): YES